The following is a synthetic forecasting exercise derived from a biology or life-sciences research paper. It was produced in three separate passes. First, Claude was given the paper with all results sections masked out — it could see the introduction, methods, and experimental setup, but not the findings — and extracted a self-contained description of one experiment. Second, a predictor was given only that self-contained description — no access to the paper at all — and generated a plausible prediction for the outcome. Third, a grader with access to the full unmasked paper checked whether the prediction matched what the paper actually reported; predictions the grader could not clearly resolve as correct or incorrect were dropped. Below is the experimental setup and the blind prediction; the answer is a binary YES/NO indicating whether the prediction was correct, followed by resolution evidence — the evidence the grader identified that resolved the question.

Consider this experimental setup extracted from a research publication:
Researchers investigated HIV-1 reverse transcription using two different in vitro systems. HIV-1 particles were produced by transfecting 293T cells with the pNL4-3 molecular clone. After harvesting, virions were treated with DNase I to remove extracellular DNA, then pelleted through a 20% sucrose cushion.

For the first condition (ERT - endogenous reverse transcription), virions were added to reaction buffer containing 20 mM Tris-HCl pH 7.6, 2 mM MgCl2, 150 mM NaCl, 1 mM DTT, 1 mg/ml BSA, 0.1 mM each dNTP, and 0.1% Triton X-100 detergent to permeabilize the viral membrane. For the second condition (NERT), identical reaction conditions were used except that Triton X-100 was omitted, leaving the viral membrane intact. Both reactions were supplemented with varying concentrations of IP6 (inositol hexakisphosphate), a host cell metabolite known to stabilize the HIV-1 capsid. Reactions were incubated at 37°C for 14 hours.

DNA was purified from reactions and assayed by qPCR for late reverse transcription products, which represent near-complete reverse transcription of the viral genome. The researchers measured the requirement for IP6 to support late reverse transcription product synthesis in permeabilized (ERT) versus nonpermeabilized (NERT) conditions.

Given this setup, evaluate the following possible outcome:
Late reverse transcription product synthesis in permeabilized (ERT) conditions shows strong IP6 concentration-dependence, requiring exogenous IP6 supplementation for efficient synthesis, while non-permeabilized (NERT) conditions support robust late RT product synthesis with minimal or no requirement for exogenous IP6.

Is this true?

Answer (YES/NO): YES